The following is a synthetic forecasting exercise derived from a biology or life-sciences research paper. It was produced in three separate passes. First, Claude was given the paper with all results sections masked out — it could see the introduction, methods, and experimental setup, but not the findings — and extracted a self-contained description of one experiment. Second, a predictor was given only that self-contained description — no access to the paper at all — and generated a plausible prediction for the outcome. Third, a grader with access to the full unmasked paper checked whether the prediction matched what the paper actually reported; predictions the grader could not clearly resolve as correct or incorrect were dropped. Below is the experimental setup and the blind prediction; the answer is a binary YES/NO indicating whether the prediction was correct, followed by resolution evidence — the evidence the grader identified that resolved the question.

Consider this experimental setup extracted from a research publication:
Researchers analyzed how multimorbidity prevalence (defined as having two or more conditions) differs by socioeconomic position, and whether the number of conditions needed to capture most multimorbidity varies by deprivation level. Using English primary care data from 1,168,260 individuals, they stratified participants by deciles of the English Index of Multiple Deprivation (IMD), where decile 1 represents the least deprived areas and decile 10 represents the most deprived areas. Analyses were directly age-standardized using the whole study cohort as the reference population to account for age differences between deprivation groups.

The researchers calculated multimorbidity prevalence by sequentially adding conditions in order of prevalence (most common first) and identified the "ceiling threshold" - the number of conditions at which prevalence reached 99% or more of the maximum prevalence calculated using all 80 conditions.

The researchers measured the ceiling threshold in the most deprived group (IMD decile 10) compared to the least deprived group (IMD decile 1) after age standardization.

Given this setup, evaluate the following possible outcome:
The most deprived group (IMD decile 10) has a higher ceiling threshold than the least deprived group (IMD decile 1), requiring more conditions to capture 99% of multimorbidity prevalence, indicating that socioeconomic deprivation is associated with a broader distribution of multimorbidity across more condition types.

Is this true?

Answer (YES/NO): NO